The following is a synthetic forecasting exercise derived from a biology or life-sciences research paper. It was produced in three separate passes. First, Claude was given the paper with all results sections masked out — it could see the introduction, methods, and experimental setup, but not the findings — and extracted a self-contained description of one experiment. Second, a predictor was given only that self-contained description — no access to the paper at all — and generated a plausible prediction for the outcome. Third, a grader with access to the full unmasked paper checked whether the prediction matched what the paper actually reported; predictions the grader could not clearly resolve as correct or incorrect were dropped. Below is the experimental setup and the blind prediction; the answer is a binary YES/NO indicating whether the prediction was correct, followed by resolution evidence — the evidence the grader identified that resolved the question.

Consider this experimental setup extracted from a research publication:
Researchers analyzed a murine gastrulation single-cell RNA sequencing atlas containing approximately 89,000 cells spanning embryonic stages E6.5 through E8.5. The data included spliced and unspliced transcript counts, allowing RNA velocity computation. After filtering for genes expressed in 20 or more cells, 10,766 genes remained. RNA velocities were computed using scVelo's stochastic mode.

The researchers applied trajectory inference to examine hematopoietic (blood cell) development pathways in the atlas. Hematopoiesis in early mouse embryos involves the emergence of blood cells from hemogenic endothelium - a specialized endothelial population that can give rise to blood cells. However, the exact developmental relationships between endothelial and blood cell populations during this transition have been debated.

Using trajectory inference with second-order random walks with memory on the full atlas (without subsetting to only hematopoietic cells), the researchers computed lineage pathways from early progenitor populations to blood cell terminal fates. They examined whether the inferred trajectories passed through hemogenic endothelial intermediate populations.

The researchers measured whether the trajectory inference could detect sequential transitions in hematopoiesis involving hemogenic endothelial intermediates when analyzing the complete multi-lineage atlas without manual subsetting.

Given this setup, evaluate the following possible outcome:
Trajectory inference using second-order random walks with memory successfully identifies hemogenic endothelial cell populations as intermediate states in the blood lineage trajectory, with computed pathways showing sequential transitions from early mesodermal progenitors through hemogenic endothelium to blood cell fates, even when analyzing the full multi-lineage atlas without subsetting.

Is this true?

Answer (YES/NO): YES